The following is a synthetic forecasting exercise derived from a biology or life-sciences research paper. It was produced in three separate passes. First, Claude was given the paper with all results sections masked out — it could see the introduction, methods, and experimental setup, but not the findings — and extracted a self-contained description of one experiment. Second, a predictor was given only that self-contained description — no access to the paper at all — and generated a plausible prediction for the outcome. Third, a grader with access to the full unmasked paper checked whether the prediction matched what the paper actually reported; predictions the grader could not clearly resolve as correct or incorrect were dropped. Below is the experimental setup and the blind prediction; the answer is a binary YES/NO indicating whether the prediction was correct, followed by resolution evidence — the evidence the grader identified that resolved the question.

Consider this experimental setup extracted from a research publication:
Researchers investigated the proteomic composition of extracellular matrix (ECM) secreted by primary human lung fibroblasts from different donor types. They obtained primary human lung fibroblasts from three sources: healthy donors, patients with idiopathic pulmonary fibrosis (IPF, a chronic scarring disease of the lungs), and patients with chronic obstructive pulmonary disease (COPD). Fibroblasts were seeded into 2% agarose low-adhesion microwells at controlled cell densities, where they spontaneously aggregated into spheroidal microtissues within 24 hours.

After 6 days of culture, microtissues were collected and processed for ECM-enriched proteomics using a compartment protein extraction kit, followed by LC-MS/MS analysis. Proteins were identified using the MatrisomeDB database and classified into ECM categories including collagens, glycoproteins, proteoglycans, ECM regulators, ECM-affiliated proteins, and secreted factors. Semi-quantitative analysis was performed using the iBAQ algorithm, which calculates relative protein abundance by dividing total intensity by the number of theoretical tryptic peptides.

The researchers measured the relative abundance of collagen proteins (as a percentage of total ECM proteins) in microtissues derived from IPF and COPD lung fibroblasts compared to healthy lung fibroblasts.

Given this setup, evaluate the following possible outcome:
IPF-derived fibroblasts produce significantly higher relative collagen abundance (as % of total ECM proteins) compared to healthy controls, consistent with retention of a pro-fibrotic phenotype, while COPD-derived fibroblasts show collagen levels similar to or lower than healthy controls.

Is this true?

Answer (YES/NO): NO